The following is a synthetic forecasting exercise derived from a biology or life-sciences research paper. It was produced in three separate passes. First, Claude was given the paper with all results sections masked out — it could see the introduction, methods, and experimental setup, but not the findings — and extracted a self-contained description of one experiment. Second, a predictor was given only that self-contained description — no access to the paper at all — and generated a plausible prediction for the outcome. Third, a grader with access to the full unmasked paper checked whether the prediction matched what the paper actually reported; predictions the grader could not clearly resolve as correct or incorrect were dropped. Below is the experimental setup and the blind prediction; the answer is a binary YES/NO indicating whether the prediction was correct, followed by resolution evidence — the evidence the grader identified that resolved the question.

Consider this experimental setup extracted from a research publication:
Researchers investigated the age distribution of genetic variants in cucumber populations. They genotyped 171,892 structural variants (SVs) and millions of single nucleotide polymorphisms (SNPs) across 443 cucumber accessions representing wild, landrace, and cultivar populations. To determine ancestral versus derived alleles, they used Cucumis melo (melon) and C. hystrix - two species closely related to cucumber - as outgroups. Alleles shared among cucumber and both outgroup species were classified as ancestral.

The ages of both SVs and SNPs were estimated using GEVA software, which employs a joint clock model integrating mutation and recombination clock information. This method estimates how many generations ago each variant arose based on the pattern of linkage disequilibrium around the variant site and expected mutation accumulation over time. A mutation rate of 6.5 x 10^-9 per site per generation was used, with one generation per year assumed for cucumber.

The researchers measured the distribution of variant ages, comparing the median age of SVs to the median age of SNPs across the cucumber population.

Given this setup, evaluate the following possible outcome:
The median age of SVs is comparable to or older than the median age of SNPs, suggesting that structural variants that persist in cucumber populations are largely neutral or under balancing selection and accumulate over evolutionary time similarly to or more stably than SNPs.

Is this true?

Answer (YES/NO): NO